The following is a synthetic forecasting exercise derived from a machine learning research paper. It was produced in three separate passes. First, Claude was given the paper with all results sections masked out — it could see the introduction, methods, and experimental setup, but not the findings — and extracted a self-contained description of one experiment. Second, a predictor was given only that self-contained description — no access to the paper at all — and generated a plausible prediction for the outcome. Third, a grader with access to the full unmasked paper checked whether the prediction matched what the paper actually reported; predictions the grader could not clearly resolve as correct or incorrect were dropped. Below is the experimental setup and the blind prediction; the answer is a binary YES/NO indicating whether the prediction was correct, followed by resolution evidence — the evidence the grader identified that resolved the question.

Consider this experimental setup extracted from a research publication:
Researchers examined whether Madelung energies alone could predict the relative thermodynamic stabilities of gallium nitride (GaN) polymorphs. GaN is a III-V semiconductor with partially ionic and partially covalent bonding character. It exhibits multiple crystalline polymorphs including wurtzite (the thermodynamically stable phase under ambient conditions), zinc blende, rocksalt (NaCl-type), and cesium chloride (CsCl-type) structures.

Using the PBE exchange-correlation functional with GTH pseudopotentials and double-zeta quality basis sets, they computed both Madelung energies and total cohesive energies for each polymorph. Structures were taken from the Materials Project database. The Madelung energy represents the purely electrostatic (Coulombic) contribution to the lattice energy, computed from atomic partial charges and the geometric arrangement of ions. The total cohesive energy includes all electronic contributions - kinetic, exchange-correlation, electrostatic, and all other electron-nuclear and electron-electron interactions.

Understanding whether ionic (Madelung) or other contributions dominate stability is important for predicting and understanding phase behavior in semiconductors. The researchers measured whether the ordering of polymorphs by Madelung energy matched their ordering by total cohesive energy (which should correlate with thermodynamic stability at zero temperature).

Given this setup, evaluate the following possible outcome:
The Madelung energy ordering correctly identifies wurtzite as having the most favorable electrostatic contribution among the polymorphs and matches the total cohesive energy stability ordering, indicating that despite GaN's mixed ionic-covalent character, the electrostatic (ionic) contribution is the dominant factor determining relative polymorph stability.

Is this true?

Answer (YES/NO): NO